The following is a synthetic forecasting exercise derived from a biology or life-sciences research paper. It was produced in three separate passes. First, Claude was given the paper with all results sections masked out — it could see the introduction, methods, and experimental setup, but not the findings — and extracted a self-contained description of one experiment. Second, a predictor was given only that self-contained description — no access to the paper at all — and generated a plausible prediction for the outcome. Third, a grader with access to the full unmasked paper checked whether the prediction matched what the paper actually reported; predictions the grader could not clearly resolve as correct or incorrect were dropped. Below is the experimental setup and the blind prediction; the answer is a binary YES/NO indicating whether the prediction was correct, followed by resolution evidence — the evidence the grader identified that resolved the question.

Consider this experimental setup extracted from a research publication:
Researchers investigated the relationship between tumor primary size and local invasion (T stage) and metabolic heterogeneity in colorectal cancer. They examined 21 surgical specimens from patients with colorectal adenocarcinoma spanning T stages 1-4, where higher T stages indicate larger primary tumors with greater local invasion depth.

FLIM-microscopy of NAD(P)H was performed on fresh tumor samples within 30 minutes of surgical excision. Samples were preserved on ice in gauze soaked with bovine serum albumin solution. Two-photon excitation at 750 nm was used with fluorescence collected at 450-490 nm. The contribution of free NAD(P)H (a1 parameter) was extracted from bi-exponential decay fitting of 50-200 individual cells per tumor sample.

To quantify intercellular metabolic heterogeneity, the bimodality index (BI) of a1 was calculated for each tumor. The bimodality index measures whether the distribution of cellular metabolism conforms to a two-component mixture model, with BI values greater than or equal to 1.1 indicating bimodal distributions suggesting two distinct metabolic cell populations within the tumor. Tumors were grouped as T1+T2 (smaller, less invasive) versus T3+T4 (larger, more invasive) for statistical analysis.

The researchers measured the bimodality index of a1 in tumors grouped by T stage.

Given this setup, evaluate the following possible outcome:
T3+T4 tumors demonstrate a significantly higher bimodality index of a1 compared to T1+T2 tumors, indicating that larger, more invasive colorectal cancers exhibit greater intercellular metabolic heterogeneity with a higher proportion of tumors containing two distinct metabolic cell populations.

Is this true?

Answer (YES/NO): NO